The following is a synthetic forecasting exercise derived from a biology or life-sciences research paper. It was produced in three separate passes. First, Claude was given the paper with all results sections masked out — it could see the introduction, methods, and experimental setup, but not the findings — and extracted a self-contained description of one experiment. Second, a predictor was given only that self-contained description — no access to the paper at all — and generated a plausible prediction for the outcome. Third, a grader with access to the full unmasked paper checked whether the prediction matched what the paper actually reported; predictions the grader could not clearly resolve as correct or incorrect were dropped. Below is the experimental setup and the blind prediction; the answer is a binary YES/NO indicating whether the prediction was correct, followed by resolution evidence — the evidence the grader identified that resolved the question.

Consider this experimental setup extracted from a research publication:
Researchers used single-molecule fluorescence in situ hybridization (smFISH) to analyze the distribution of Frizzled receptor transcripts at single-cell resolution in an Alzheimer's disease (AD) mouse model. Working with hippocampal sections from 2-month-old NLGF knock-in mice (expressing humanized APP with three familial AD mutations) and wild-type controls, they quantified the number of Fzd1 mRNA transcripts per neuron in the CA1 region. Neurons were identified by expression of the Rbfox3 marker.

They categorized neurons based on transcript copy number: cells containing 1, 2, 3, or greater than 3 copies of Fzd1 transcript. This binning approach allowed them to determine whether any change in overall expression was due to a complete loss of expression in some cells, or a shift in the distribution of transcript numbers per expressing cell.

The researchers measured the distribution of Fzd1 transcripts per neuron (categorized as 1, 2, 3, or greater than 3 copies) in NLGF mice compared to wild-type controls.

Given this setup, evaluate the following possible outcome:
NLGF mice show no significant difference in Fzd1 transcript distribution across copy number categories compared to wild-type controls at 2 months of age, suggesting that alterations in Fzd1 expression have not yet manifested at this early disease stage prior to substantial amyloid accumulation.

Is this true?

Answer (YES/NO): NO